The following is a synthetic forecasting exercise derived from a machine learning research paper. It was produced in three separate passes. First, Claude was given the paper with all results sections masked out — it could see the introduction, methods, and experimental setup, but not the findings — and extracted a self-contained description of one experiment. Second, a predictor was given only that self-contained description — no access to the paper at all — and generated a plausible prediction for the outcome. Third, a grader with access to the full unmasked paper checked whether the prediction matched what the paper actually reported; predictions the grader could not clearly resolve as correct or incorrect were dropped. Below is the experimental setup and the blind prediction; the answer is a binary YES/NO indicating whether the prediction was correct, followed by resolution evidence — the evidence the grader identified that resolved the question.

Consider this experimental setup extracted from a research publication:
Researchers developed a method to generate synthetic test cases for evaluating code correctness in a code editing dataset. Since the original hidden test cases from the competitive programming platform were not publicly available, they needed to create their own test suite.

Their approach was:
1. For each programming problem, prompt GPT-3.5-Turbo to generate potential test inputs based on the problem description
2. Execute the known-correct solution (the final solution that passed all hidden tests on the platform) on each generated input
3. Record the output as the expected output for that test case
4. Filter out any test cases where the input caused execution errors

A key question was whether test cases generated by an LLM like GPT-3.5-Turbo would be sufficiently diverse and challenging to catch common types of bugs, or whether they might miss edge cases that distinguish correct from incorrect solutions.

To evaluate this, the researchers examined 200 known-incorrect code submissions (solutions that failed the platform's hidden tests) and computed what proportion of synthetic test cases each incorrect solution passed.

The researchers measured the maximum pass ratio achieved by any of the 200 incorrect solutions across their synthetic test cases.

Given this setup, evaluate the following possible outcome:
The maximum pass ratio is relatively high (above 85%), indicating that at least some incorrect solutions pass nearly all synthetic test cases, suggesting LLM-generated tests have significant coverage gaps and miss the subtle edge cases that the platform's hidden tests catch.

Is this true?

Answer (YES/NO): YES